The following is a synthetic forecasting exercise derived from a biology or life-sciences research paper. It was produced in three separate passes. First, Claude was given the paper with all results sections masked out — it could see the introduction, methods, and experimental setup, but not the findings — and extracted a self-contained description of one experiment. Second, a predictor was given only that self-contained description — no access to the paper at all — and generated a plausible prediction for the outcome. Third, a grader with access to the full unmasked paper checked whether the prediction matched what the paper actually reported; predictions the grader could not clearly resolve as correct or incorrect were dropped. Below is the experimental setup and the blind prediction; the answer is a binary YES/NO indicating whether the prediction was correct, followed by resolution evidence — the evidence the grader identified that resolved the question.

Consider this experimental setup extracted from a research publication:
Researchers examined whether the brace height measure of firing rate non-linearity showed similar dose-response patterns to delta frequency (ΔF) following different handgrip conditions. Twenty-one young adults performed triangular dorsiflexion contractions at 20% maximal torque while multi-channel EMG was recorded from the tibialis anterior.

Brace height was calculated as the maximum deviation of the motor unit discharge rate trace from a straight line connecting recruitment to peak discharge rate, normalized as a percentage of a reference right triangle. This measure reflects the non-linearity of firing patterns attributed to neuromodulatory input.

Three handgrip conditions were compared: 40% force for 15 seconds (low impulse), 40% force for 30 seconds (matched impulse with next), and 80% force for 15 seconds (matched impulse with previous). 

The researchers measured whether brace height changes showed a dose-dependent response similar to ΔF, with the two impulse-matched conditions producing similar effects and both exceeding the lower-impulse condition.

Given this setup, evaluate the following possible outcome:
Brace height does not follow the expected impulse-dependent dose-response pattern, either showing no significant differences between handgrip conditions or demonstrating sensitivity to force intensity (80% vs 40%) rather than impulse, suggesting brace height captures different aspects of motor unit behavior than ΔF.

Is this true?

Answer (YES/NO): NO